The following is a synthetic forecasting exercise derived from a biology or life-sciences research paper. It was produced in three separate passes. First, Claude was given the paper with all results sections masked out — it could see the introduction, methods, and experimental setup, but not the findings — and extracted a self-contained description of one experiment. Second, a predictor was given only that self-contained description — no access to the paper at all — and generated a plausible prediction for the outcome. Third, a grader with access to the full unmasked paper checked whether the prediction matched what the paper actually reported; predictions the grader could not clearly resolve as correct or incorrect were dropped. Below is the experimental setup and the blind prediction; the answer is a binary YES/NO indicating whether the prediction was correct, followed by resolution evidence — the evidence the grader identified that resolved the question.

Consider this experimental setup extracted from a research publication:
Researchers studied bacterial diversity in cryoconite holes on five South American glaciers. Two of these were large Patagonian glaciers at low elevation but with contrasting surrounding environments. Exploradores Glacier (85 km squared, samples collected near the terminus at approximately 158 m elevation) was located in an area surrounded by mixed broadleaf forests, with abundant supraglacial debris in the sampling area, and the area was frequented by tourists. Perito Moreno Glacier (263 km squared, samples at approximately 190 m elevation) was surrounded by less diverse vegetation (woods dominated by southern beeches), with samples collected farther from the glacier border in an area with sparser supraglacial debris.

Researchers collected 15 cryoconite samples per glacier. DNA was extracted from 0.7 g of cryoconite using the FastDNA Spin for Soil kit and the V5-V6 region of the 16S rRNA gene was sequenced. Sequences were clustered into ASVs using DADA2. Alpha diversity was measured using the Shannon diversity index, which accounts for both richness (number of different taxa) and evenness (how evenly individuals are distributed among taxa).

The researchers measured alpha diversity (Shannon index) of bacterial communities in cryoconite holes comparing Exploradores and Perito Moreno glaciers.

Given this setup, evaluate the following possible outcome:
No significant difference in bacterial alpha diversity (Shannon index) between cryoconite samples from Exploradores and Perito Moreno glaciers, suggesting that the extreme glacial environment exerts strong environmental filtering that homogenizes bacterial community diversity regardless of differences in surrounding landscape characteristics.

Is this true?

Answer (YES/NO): NO